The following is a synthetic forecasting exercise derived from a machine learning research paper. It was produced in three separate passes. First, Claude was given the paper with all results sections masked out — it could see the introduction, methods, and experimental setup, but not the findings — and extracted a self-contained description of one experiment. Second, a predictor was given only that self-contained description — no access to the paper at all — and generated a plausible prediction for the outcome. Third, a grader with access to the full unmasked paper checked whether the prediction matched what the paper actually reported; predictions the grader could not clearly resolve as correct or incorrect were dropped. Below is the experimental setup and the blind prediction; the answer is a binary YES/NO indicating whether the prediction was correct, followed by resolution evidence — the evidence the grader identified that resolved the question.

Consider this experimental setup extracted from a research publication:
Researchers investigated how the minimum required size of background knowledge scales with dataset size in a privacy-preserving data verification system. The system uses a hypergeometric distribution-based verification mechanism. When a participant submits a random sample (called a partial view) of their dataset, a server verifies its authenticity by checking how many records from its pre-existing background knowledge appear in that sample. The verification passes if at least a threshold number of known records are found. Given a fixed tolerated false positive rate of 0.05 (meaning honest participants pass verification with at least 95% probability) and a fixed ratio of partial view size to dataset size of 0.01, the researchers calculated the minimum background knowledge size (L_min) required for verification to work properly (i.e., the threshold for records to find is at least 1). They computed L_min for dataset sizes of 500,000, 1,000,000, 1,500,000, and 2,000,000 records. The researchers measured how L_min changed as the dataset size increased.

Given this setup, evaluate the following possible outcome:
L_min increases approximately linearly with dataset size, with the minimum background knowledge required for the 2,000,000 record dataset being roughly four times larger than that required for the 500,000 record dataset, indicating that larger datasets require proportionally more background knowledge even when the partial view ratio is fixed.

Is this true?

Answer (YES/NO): NO